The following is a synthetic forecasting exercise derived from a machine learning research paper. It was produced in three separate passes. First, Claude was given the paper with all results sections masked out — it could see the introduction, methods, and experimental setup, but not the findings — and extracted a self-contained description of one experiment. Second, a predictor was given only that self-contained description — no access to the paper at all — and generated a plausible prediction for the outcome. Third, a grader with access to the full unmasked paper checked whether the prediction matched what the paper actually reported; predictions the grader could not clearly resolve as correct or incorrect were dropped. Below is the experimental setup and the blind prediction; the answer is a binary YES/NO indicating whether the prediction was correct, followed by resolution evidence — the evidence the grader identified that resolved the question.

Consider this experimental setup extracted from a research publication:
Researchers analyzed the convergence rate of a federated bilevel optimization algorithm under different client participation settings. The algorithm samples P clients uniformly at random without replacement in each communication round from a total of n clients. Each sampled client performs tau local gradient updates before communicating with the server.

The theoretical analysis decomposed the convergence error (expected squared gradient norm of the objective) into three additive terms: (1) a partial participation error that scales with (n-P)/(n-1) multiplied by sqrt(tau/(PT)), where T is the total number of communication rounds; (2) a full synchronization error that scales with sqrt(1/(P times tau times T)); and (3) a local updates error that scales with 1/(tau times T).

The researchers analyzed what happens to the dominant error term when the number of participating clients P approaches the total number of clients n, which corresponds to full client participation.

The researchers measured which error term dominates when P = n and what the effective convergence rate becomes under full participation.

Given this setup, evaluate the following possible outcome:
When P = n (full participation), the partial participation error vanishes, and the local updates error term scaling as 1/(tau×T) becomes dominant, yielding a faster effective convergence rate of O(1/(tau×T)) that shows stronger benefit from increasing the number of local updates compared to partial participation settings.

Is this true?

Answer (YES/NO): NO